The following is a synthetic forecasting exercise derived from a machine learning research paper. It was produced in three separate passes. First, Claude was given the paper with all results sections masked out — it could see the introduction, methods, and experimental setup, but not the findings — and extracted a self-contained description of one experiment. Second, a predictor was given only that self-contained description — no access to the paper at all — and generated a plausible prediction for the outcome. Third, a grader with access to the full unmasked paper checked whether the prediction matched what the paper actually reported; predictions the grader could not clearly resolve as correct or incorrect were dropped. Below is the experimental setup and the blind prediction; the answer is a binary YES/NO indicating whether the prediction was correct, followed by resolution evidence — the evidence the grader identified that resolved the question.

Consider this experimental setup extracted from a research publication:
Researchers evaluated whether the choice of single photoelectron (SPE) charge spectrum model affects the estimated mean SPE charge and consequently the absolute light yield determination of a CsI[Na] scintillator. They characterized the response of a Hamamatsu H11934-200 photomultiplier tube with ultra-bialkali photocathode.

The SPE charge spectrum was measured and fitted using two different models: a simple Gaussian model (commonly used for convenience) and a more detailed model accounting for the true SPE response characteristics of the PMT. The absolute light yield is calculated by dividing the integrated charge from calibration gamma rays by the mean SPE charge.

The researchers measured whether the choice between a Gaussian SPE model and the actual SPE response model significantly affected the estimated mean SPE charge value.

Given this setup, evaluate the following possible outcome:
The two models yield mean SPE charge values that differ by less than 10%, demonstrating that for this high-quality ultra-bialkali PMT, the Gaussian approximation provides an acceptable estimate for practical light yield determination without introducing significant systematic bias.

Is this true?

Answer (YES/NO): NO